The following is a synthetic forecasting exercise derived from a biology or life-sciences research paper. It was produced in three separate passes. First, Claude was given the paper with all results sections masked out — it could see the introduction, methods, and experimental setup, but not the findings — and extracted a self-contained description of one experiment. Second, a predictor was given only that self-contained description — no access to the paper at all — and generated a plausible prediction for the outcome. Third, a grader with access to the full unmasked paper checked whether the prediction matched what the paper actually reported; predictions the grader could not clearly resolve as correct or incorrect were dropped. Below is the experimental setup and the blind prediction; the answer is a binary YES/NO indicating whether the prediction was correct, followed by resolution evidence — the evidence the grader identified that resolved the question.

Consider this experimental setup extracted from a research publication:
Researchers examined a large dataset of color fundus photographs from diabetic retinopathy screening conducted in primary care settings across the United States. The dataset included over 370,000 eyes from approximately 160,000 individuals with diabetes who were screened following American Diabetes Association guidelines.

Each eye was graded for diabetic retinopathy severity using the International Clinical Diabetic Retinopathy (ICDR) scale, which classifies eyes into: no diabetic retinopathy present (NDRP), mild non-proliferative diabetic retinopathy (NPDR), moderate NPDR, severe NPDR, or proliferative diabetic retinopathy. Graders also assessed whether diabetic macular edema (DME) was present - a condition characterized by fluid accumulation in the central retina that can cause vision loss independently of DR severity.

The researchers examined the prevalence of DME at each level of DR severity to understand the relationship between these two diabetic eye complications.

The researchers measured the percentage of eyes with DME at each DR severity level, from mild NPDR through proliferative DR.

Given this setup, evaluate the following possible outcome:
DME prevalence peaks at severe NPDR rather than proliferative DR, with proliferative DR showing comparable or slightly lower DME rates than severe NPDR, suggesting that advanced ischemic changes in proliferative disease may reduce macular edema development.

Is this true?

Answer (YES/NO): NO